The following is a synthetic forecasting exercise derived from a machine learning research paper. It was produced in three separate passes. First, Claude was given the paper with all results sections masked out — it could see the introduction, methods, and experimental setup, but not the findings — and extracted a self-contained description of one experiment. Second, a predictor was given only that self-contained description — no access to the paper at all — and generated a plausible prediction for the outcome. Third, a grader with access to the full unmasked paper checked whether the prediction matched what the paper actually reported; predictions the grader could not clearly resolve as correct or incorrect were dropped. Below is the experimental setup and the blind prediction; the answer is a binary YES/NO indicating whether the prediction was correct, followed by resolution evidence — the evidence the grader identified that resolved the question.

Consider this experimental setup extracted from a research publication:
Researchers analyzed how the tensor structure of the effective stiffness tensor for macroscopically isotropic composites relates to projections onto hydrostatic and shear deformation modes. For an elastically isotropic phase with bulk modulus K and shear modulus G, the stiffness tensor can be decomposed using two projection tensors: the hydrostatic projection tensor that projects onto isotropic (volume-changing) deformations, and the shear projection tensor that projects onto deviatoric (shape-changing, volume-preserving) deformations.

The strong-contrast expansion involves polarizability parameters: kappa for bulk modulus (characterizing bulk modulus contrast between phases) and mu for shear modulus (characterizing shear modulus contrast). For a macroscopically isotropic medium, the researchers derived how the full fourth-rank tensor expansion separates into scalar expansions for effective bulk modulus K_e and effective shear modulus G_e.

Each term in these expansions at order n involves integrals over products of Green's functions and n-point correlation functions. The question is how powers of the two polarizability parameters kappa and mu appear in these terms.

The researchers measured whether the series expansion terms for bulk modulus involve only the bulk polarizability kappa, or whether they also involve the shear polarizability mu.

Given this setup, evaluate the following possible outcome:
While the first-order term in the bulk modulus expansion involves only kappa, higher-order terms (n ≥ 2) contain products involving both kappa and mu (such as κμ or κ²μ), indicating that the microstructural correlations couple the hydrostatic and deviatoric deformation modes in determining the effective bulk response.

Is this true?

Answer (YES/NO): NO